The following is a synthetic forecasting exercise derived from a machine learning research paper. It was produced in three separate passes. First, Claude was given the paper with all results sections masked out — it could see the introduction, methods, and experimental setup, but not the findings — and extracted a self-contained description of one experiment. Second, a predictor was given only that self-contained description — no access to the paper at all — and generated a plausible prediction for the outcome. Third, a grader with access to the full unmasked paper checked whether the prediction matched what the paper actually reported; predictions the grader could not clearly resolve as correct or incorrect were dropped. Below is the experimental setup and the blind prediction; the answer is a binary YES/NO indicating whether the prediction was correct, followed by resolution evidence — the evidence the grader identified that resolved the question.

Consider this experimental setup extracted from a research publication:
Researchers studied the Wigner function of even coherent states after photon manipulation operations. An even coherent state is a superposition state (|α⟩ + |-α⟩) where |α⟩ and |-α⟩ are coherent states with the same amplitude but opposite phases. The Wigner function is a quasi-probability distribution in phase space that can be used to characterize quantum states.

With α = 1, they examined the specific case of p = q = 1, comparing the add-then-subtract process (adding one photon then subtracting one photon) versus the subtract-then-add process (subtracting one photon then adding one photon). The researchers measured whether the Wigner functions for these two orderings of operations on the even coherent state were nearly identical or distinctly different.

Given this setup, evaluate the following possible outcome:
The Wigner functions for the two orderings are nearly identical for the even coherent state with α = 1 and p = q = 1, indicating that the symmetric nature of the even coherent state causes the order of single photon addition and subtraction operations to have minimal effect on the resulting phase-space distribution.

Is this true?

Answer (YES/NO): YES